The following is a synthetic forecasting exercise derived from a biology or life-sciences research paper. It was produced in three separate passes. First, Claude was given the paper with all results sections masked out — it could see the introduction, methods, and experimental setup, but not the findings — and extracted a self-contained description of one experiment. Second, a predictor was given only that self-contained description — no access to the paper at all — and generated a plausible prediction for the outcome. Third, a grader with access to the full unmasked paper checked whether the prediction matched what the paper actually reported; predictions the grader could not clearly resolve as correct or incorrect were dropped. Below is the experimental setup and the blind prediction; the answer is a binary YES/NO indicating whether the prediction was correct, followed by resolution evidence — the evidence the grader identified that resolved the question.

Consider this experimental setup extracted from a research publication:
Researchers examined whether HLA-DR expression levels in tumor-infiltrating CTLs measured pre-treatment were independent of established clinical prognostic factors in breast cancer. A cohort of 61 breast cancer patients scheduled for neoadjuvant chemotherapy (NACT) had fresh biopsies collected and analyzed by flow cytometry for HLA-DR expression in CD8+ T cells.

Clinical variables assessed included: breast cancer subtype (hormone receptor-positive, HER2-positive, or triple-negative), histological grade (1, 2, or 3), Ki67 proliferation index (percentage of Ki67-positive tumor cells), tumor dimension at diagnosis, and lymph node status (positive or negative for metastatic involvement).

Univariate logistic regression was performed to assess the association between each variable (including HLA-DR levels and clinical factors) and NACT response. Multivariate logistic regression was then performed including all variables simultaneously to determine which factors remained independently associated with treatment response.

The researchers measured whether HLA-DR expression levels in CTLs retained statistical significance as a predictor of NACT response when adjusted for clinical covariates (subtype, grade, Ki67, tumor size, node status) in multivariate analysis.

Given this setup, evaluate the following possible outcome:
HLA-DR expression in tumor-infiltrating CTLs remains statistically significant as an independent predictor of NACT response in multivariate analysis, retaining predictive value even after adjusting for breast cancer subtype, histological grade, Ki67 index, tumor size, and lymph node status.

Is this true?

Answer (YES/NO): YES